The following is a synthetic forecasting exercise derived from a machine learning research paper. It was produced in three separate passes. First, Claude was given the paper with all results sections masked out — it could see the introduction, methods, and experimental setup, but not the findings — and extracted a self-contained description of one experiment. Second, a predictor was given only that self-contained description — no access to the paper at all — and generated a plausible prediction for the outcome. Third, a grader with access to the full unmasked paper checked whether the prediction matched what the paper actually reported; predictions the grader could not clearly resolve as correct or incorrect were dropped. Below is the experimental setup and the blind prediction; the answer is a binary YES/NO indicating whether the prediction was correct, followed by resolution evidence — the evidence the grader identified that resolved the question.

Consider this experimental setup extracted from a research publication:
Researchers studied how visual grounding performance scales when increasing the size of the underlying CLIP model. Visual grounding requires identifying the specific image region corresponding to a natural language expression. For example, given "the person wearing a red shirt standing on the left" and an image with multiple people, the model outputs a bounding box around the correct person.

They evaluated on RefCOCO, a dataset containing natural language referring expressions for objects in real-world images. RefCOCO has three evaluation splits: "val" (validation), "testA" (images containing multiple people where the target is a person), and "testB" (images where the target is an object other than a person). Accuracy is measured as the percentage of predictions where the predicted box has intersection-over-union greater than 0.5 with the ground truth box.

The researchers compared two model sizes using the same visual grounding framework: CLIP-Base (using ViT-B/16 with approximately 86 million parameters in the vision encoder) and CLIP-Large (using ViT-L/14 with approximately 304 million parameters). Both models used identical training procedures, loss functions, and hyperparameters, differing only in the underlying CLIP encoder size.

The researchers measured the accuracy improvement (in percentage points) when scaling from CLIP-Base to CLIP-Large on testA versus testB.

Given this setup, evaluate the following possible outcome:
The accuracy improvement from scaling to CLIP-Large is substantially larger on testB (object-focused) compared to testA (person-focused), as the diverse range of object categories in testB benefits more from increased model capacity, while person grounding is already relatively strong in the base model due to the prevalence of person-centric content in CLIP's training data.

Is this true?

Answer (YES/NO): NO